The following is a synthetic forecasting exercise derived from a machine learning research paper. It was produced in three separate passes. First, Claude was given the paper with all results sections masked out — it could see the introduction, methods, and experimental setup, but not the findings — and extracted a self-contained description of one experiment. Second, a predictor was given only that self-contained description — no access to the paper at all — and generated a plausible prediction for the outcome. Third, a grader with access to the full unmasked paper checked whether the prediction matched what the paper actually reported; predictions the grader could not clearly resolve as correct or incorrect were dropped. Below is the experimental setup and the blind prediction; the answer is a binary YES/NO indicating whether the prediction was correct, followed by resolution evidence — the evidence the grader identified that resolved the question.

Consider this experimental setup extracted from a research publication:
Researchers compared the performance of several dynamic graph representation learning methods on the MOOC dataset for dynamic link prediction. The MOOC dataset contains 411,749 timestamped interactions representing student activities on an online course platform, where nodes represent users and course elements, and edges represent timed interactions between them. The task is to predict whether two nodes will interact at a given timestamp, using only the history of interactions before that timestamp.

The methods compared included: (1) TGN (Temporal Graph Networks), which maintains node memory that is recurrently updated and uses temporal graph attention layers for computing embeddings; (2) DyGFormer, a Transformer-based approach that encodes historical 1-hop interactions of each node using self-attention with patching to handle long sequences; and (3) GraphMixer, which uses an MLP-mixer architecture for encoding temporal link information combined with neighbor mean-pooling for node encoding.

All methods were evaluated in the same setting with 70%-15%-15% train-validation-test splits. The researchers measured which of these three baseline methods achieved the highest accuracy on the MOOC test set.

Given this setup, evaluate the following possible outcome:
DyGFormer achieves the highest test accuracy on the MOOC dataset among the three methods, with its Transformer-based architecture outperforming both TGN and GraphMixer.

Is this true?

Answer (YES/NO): NO